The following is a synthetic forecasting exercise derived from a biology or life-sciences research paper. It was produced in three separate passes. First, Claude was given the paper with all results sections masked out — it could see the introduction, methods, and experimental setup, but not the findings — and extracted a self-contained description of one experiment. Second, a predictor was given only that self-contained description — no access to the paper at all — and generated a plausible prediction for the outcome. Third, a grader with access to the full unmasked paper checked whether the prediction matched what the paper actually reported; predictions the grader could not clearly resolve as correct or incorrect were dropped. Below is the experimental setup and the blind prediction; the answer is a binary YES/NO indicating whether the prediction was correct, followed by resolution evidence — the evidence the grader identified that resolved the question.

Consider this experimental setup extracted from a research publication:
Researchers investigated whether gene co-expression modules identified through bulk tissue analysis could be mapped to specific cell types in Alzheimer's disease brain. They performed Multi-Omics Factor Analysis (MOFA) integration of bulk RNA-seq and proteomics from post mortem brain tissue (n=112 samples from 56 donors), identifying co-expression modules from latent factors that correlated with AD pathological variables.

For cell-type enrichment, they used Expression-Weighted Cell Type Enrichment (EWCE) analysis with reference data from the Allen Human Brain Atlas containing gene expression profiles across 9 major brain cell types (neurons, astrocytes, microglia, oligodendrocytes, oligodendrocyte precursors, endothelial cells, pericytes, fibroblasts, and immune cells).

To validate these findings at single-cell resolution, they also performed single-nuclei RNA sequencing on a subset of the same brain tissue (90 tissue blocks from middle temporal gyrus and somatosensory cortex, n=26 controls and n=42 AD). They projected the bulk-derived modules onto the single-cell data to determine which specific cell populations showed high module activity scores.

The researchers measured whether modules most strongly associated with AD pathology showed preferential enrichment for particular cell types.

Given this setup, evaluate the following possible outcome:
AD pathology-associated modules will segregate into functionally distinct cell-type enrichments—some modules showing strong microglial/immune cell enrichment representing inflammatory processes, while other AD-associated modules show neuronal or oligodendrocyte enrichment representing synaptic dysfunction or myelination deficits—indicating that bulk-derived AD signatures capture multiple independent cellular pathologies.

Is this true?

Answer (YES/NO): YES